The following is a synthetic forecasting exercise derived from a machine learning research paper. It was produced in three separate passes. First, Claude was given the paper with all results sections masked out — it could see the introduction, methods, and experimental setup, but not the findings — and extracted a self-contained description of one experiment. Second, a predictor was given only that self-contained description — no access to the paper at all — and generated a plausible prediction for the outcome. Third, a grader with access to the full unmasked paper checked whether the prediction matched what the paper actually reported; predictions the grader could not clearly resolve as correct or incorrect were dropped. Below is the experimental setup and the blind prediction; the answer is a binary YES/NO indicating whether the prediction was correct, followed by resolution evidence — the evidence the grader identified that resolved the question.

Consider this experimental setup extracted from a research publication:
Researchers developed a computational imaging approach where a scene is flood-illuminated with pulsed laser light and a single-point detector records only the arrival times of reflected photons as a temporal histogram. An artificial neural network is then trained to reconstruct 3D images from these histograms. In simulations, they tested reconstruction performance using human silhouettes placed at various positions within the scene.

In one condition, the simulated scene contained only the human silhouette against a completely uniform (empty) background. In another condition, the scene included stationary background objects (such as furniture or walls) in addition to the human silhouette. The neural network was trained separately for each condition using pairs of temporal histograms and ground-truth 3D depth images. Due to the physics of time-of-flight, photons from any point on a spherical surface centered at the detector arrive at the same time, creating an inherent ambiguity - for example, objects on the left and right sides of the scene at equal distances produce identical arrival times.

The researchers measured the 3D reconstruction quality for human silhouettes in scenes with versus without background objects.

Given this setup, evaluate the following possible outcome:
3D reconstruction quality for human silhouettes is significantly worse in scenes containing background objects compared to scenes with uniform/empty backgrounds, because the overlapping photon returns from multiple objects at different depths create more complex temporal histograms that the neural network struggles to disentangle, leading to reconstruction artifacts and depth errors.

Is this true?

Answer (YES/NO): NO